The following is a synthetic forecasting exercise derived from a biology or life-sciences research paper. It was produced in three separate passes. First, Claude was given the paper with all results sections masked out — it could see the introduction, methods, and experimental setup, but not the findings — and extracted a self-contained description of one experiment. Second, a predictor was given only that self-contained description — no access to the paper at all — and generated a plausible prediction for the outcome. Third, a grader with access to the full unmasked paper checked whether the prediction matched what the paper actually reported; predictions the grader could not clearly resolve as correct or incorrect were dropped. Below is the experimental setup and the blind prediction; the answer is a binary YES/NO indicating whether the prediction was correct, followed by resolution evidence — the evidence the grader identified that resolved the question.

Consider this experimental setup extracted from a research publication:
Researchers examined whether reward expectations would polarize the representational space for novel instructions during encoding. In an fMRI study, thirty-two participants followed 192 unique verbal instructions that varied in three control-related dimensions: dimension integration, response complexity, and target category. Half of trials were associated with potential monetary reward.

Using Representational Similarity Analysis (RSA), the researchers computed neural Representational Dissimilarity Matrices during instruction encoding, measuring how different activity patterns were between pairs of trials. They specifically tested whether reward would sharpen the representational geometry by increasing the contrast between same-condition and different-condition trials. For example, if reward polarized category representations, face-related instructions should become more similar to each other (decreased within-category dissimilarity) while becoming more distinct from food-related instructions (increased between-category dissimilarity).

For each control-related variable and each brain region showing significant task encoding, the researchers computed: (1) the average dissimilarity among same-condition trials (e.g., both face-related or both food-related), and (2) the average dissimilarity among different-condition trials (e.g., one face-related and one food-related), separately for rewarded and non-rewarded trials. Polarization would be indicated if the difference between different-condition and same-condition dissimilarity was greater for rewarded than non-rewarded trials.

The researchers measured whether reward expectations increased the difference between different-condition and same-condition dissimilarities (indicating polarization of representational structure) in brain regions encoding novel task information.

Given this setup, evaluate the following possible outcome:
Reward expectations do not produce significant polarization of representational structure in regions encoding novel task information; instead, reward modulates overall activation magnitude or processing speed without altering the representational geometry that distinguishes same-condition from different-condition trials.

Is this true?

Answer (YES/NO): NO